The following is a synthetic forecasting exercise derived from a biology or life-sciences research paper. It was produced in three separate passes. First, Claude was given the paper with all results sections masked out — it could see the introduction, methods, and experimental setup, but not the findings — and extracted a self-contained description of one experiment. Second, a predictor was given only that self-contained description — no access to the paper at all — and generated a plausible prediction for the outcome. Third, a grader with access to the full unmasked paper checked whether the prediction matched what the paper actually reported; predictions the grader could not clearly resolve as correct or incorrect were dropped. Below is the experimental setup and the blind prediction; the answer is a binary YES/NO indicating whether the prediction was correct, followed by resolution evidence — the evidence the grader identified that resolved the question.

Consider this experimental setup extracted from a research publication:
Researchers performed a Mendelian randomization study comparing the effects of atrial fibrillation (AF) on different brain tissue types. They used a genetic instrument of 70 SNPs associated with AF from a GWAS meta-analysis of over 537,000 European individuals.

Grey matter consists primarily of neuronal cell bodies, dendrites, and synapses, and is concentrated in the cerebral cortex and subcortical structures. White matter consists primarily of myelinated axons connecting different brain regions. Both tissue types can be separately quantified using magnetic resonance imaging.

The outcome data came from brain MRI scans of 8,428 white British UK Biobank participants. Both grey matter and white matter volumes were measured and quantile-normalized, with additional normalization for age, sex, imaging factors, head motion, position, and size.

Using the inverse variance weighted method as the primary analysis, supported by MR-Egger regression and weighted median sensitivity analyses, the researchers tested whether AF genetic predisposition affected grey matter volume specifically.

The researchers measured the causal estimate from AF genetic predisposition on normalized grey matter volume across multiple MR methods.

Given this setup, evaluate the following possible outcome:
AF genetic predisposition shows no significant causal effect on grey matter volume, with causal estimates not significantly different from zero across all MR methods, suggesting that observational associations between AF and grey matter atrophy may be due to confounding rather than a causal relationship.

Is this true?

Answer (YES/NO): YES